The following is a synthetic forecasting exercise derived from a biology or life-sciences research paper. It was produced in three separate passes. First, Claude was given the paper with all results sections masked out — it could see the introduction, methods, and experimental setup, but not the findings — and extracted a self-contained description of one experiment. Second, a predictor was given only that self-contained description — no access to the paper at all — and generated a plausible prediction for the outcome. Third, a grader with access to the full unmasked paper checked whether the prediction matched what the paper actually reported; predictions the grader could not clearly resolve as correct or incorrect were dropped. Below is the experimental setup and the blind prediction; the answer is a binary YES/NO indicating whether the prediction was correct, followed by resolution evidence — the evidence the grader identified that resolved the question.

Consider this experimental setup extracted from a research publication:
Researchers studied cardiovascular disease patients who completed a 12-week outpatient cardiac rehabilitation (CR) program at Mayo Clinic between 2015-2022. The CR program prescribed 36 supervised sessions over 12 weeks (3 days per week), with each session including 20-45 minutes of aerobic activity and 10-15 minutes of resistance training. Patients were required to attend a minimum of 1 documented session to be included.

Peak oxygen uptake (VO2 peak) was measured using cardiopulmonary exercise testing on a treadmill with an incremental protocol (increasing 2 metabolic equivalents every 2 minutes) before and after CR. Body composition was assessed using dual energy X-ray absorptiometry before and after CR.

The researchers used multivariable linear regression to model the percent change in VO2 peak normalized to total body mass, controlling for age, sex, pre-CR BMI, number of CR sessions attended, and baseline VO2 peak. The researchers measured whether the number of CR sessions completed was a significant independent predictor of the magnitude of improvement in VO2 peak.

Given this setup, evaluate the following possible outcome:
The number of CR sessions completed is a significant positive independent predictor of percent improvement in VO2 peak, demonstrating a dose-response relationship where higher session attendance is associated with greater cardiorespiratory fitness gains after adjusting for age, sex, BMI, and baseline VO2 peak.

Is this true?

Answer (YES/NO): NO